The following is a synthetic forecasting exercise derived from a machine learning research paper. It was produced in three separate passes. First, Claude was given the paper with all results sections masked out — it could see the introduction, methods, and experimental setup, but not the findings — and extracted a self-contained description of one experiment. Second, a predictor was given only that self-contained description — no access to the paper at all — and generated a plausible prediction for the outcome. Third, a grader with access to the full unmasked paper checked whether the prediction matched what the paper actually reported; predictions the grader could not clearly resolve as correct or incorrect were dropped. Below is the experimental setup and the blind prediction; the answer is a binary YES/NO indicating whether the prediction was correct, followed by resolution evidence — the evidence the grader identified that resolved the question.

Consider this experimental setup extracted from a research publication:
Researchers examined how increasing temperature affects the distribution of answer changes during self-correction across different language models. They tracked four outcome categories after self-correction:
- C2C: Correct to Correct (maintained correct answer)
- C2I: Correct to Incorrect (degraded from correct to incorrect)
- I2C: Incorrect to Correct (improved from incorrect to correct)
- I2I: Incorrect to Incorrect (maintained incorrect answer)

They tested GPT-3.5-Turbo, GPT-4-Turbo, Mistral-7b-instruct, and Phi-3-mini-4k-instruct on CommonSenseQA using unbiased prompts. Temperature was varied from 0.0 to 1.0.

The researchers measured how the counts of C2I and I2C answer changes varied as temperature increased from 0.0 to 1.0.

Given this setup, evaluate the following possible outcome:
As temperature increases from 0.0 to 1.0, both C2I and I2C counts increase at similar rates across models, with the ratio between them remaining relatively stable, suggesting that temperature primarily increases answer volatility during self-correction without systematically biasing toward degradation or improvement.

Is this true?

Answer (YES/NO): NO